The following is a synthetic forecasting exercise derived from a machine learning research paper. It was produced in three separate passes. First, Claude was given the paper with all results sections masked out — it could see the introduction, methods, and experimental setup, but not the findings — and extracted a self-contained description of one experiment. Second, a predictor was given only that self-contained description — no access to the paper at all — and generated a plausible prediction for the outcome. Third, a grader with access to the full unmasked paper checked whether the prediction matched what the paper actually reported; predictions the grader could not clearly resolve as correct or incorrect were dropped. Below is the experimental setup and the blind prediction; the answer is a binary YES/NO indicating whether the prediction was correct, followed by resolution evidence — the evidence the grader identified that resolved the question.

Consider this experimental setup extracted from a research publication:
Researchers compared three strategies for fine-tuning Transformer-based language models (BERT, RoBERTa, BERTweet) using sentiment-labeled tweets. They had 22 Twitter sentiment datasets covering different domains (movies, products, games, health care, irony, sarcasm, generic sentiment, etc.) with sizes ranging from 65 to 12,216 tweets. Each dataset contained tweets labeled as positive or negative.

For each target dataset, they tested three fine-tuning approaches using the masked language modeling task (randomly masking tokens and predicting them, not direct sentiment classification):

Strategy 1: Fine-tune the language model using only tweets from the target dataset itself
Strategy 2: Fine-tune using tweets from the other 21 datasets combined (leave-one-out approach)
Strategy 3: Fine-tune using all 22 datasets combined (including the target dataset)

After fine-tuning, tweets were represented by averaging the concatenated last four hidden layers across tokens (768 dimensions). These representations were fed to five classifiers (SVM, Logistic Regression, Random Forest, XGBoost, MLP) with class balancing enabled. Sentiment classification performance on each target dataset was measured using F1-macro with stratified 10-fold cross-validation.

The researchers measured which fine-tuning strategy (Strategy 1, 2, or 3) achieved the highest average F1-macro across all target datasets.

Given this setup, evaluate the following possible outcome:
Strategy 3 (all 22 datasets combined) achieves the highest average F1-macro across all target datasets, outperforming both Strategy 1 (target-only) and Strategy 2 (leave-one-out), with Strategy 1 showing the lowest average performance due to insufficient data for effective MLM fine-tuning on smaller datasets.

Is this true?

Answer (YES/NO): NO